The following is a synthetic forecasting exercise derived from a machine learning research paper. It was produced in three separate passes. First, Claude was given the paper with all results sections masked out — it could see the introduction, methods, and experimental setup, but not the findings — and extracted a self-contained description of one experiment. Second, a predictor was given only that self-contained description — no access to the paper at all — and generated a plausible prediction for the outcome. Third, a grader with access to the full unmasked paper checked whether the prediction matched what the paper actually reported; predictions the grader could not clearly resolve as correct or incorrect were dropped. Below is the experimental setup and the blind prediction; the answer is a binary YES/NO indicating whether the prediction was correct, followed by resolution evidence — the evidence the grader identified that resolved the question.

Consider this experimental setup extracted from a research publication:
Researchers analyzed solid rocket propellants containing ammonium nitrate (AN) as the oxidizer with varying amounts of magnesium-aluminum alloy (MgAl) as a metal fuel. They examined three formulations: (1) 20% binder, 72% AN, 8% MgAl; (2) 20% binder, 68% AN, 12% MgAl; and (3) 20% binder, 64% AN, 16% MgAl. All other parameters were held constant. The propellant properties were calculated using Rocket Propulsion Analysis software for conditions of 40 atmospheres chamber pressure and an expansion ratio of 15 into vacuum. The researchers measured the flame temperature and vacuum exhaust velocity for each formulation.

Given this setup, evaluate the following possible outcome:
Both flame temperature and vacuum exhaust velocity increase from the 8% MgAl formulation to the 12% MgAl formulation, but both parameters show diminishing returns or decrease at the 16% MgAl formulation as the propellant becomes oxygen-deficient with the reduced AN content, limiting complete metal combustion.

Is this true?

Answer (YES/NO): NO